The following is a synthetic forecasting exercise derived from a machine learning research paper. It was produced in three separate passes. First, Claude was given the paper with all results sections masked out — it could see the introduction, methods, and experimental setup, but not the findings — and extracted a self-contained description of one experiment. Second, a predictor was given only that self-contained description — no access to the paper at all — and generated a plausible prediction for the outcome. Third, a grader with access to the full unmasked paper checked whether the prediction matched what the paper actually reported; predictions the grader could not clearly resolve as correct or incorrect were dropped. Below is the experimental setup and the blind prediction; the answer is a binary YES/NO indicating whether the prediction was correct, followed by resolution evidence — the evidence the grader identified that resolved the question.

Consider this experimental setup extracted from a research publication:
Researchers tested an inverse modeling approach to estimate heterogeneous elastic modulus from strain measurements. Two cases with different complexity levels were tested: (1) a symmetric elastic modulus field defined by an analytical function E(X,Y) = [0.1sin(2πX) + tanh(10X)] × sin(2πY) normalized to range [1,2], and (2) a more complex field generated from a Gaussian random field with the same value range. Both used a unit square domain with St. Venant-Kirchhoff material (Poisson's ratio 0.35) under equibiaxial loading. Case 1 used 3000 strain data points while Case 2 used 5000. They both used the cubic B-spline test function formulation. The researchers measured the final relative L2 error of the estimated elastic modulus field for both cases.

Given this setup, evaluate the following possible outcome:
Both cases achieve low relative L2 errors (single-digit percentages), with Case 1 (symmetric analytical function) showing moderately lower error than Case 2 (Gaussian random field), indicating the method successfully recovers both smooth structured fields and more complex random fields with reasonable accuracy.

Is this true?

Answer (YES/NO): YES